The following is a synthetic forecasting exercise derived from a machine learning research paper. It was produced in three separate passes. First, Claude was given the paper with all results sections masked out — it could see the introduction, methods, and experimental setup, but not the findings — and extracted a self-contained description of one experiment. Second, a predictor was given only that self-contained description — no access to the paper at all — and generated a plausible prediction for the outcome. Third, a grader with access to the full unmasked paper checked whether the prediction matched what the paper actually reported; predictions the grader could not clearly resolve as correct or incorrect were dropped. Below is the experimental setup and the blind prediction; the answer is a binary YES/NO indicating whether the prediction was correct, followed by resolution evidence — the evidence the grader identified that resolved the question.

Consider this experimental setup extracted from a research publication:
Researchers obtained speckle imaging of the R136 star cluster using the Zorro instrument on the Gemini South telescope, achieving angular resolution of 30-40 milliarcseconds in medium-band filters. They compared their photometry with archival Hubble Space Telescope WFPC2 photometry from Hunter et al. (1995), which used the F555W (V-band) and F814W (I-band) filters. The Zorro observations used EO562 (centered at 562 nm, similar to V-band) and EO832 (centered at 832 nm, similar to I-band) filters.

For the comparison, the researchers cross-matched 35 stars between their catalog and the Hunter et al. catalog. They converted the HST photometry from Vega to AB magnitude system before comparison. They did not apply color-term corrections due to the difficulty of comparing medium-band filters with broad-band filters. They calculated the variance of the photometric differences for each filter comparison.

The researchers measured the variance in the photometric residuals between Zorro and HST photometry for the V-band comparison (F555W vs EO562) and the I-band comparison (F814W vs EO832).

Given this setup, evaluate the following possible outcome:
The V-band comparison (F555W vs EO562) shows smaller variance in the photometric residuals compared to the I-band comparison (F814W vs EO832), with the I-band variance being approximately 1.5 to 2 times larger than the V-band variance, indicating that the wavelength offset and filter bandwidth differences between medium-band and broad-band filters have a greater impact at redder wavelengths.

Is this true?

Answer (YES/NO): NO